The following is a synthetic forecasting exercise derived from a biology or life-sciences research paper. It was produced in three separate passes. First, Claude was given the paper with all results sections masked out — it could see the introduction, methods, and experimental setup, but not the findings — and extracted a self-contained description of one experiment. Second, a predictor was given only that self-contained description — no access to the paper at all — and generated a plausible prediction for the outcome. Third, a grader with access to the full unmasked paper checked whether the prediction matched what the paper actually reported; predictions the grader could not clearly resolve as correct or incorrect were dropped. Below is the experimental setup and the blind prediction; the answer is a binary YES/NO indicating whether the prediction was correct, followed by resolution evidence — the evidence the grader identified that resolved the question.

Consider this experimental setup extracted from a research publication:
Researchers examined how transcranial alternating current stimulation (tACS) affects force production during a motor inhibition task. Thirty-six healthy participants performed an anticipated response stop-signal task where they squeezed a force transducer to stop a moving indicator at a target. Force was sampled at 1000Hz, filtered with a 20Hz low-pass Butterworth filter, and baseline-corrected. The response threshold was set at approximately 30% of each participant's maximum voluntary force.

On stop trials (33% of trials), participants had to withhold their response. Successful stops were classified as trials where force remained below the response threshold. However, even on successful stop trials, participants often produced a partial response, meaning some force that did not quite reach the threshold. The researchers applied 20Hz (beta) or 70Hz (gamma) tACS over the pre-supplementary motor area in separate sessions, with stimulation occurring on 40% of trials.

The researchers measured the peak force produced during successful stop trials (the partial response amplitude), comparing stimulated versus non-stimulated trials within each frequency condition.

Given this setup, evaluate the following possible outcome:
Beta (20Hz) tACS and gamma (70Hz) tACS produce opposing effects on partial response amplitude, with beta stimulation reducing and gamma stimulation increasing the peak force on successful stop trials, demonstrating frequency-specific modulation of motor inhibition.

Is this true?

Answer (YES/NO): NO